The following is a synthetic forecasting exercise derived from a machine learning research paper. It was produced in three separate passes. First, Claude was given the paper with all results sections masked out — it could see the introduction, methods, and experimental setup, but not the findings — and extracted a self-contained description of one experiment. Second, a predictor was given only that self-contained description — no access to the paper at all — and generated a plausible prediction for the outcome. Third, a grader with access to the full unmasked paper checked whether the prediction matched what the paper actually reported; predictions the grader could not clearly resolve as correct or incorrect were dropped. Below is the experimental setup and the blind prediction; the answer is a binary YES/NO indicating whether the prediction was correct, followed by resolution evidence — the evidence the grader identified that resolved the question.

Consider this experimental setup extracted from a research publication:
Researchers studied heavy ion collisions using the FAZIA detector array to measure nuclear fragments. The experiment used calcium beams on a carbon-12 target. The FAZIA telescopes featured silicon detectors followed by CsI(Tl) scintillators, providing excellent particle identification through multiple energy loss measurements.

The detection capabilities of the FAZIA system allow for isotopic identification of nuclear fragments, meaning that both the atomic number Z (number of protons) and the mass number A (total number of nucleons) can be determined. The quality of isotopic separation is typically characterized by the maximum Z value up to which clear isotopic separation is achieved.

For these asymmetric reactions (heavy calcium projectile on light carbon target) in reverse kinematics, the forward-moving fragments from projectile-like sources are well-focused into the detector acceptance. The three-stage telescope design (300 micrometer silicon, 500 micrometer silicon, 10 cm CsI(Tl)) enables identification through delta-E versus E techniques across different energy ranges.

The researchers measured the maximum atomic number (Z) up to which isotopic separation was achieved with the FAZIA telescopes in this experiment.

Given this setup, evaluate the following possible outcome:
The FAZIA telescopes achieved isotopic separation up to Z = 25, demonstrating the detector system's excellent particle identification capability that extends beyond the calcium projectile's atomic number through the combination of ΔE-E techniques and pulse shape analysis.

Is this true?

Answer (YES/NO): YES